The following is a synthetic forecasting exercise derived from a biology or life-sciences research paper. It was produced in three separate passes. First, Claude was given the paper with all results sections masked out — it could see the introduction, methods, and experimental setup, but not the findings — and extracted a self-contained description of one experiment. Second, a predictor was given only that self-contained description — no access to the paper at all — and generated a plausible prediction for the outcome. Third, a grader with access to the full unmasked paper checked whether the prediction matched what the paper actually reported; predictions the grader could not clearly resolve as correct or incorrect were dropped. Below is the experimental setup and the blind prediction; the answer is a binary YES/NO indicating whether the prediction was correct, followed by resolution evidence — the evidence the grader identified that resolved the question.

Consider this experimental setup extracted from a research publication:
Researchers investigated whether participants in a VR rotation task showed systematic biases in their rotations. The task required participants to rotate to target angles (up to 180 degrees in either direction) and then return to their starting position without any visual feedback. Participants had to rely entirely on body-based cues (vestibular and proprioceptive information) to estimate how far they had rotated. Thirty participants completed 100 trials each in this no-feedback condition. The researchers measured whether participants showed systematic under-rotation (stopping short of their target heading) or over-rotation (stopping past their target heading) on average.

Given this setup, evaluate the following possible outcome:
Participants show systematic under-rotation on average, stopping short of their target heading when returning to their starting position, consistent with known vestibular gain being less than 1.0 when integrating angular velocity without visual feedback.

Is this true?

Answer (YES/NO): NO